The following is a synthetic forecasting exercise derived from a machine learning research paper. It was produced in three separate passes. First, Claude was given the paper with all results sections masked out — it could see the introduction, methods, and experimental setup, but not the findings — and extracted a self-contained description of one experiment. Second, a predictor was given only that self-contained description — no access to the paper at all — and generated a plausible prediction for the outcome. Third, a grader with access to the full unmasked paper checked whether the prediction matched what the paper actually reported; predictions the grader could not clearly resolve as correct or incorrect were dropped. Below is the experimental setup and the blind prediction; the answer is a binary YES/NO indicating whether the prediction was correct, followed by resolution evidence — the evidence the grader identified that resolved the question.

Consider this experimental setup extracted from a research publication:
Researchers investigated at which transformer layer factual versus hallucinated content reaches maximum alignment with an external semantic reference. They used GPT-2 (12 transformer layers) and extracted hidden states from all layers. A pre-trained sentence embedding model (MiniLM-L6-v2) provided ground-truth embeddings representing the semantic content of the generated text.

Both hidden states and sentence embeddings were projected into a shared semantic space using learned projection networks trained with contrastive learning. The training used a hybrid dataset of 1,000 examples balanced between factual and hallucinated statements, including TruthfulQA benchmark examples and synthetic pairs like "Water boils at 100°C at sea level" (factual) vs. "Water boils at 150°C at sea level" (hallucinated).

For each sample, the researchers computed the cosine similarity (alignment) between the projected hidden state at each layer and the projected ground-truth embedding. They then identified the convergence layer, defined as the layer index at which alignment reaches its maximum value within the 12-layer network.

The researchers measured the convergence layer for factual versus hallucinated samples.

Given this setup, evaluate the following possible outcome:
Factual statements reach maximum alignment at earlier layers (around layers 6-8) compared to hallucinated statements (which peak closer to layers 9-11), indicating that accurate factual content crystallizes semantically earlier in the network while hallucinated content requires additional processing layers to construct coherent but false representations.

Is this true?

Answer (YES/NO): NO